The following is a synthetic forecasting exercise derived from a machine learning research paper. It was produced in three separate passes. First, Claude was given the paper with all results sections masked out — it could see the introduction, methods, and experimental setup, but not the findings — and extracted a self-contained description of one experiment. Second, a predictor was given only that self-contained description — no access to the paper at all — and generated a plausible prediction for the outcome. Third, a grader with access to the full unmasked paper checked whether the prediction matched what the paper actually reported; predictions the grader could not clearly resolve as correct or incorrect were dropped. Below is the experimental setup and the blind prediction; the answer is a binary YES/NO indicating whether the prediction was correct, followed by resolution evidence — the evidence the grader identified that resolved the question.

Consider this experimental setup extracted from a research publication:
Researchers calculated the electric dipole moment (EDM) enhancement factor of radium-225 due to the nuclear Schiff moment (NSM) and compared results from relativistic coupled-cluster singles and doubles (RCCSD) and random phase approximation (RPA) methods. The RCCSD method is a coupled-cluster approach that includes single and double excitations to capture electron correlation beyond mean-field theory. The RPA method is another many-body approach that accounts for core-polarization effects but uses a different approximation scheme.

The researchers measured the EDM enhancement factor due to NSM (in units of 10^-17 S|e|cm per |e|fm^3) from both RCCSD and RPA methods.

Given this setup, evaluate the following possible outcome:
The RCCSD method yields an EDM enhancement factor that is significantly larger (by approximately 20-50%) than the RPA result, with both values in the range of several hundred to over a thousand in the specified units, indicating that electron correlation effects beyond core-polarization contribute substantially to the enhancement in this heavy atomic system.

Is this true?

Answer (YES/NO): NO